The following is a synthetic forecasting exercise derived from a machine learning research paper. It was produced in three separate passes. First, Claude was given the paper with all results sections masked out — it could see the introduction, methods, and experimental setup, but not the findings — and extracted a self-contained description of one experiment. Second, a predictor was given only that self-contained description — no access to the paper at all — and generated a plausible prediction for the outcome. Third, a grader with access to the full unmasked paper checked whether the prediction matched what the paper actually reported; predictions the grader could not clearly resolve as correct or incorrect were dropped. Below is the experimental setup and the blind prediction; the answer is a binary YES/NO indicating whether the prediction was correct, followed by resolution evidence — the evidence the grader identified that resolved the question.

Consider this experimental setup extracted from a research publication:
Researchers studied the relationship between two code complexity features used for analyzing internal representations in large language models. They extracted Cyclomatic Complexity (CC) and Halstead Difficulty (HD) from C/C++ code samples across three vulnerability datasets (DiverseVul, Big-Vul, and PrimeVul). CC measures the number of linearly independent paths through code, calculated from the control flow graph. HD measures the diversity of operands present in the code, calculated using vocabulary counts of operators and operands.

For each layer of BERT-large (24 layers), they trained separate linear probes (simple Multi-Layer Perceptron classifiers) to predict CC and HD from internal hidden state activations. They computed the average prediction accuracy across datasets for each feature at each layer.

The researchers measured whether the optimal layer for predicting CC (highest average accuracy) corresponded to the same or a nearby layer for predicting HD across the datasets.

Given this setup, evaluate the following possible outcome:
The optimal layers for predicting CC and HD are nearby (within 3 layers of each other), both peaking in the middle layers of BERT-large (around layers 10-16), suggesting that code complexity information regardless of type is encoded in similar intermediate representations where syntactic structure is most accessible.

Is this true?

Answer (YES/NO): YES